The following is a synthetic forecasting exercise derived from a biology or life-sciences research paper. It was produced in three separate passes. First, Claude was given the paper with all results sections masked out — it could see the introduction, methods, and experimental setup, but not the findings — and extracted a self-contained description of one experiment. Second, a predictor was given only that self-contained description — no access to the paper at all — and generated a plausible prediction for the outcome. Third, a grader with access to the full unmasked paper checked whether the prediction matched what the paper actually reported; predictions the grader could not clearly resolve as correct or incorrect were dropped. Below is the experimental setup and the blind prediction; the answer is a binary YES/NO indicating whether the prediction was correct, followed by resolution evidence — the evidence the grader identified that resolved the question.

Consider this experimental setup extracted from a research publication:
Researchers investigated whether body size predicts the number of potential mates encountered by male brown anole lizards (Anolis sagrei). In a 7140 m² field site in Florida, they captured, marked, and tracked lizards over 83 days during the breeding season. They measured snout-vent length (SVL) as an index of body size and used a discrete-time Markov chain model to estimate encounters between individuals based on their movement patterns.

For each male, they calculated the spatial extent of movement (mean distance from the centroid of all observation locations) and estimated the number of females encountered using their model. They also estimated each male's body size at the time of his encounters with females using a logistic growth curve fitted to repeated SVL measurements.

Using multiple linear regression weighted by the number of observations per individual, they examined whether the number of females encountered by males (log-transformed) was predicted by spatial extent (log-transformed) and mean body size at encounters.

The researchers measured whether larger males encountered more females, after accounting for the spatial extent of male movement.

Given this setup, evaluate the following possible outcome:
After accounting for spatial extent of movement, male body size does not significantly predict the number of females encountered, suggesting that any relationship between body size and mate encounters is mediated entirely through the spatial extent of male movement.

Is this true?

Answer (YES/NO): NO